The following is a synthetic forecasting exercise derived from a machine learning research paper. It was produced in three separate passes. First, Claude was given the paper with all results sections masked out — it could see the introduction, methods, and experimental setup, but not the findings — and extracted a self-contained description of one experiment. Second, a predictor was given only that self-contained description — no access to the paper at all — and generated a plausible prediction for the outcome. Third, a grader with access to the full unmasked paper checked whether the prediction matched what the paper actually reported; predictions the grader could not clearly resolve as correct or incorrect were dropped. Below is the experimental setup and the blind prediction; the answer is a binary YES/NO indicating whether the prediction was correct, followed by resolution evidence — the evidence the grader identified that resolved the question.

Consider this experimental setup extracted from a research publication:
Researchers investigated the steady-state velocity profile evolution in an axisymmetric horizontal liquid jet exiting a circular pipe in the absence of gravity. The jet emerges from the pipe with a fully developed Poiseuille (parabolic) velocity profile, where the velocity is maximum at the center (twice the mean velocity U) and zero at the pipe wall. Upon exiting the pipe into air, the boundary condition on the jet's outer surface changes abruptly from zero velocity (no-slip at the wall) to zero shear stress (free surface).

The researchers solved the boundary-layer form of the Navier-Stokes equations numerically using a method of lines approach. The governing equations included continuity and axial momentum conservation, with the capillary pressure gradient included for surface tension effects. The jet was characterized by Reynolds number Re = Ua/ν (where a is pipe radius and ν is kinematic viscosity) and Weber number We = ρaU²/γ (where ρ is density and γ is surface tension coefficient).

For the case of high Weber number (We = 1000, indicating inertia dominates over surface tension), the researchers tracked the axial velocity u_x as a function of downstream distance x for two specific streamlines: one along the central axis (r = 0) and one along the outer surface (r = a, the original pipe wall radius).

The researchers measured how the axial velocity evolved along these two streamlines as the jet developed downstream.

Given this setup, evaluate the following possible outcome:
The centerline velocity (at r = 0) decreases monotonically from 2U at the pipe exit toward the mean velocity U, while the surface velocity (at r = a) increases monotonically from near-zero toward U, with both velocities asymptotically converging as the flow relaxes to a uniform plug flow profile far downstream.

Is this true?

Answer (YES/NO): NO